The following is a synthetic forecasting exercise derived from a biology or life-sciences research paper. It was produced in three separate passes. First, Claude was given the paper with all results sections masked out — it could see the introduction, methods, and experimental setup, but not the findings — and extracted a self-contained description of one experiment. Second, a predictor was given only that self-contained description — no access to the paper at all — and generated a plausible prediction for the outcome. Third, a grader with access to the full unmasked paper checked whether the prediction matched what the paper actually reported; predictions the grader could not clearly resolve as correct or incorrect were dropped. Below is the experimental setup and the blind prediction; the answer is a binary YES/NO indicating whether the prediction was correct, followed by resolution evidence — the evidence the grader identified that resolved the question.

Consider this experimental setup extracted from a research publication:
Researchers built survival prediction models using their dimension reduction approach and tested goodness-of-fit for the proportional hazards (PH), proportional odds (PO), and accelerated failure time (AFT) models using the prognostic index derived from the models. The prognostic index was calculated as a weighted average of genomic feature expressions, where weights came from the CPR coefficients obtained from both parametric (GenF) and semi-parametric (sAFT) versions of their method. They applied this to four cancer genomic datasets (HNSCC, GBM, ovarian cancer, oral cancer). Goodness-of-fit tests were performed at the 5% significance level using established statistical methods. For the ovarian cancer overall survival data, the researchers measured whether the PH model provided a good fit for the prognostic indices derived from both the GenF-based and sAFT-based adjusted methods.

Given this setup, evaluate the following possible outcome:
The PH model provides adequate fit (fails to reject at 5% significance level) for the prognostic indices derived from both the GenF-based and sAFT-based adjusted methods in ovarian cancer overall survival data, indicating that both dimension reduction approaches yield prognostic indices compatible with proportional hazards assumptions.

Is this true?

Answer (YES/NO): NO